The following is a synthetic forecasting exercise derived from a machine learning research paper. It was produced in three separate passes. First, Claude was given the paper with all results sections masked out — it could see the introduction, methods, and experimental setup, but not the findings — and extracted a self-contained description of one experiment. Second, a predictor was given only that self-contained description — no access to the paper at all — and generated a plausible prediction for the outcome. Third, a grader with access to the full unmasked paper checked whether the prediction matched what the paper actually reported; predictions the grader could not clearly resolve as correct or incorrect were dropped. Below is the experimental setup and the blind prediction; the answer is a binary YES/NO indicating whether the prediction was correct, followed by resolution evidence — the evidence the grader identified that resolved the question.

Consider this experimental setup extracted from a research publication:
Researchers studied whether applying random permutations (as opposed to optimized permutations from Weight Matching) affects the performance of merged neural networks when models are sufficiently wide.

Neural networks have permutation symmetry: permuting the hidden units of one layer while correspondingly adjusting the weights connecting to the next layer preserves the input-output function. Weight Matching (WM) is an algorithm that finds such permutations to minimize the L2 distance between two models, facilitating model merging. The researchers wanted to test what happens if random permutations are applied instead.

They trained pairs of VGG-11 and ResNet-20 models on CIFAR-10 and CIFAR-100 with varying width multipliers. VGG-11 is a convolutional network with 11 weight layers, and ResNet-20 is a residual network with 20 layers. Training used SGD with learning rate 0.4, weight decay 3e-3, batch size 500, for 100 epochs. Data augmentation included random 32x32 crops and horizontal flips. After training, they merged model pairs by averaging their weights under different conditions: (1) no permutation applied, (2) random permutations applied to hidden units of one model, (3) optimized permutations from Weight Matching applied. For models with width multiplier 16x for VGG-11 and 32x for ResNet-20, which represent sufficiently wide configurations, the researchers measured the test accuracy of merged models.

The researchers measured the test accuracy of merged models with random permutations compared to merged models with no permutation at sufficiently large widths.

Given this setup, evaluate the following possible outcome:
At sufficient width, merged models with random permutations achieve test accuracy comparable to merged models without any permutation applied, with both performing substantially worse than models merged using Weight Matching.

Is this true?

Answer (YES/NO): NO